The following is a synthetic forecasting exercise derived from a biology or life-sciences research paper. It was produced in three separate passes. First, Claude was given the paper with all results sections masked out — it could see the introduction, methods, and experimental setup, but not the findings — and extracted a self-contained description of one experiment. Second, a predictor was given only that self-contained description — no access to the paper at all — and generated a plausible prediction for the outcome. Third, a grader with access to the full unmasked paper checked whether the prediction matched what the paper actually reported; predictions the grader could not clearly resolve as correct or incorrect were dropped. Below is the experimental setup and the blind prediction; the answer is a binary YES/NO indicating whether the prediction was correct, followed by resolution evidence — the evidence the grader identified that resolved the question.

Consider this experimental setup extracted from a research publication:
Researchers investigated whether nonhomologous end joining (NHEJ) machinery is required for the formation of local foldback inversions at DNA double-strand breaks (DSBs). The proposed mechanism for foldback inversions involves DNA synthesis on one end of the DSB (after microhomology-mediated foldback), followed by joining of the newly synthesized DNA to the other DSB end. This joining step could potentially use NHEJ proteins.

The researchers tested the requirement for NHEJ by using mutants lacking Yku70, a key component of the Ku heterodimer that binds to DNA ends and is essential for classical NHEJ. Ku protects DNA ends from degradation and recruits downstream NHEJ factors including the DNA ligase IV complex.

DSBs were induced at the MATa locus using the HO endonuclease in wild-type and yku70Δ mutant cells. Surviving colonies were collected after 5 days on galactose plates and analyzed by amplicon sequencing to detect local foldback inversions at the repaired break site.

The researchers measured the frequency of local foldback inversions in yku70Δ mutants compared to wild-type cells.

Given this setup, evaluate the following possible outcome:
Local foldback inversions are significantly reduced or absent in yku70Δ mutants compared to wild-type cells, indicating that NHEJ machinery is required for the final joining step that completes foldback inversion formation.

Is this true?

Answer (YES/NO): YES